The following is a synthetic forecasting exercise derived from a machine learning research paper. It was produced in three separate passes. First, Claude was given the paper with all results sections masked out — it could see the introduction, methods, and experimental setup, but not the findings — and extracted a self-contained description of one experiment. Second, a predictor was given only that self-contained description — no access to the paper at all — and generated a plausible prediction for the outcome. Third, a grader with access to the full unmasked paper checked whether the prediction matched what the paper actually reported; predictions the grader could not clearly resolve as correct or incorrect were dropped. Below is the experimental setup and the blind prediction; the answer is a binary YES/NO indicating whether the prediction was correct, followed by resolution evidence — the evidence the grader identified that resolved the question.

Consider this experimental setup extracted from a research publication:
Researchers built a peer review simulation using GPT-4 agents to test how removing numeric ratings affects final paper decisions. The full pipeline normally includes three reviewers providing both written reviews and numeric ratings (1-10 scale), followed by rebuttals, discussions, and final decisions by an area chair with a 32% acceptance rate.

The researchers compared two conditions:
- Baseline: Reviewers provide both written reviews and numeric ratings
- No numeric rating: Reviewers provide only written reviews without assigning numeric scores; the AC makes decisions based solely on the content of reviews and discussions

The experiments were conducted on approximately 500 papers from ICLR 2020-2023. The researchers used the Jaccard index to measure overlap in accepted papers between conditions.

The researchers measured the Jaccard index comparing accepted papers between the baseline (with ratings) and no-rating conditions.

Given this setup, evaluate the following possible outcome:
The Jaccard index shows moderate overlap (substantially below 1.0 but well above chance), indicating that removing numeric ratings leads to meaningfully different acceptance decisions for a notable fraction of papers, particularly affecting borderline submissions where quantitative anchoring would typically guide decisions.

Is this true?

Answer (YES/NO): NO